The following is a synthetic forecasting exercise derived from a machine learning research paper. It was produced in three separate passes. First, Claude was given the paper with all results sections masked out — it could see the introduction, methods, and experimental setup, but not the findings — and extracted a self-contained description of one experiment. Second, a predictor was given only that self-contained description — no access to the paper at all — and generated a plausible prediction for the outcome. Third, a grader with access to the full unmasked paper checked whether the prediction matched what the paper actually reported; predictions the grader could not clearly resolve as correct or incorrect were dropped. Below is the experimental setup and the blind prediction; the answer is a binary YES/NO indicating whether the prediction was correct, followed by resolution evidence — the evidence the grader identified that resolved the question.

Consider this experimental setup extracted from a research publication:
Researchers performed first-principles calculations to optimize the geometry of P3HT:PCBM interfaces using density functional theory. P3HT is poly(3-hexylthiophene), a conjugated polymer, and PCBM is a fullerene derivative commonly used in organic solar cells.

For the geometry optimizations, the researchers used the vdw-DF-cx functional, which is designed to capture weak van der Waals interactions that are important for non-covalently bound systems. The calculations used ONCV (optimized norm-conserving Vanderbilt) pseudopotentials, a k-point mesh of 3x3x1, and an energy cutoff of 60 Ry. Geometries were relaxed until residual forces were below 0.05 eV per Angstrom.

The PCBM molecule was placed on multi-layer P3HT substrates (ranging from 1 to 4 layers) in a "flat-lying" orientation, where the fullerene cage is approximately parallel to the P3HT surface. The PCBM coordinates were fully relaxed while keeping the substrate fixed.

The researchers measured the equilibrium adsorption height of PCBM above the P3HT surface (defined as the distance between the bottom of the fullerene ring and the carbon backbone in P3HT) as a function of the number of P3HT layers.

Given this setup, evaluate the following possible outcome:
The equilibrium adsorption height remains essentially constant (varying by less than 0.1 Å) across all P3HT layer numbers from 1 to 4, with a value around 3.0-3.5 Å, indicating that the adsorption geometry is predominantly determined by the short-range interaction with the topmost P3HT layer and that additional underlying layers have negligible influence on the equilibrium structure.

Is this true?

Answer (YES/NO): YES